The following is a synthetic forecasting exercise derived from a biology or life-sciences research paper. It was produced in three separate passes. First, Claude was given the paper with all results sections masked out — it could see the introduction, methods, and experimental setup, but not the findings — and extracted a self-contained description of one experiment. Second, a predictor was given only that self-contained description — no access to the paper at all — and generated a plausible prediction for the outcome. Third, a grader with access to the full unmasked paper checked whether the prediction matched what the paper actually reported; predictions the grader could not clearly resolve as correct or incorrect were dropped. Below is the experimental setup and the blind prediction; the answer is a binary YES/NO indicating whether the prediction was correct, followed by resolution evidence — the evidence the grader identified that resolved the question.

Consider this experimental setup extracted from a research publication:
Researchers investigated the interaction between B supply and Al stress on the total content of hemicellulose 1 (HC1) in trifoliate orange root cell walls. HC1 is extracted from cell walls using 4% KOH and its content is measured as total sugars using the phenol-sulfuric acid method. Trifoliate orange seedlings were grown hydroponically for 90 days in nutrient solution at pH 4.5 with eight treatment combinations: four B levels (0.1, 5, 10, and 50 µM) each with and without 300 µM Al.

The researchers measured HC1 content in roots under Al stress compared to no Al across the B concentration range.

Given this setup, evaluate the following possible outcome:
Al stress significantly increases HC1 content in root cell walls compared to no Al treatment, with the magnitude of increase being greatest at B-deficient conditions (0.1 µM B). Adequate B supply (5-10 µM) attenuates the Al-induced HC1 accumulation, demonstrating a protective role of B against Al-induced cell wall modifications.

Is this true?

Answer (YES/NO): NO